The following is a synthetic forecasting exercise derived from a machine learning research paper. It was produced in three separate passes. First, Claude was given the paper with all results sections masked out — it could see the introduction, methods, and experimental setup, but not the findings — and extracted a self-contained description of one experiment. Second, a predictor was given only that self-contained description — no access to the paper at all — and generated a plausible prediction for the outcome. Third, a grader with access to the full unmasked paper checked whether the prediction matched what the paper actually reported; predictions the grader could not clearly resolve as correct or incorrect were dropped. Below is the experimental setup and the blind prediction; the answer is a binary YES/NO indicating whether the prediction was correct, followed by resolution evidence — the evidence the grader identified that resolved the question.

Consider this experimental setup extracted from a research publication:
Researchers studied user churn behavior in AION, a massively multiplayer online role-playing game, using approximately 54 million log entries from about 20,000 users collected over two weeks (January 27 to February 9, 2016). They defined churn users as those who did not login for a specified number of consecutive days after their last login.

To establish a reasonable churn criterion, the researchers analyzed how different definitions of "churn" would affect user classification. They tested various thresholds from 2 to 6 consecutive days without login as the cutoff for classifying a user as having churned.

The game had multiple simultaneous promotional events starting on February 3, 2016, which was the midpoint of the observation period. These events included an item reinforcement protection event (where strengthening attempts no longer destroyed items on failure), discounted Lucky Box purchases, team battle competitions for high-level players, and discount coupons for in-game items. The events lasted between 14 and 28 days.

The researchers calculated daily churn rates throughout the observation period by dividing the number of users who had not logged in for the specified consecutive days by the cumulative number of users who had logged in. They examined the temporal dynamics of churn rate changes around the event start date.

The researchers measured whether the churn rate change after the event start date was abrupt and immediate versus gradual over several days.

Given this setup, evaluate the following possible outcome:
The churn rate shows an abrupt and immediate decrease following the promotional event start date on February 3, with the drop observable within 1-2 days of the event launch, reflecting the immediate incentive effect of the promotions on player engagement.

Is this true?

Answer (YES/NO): NO